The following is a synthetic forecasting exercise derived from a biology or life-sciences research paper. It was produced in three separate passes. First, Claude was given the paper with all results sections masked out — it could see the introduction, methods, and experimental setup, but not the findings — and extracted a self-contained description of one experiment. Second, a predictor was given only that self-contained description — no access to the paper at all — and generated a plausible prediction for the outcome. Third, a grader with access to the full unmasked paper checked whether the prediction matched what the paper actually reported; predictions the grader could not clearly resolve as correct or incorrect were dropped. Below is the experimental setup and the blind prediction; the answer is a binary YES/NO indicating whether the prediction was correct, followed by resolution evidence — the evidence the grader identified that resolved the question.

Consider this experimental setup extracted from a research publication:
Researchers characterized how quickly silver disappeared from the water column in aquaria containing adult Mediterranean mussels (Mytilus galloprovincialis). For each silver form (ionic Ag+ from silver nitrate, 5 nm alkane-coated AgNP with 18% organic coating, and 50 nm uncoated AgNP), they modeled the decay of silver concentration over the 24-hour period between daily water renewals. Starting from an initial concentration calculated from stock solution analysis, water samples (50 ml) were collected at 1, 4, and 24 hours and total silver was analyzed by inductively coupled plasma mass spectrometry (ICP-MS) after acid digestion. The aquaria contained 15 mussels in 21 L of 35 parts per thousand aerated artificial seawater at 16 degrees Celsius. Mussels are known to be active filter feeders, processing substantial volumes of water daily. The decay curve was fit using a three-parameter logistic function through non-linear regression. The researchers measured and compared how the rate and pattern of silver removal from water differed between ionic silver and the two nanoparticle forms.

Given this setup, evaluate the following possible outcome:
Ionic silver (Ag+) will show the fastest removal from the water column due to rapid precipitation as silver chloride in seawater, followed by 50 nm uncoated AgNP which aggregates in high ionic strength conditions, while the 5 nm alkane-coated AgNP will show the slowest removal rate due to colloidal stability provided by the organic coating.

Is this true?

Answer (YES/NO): NO